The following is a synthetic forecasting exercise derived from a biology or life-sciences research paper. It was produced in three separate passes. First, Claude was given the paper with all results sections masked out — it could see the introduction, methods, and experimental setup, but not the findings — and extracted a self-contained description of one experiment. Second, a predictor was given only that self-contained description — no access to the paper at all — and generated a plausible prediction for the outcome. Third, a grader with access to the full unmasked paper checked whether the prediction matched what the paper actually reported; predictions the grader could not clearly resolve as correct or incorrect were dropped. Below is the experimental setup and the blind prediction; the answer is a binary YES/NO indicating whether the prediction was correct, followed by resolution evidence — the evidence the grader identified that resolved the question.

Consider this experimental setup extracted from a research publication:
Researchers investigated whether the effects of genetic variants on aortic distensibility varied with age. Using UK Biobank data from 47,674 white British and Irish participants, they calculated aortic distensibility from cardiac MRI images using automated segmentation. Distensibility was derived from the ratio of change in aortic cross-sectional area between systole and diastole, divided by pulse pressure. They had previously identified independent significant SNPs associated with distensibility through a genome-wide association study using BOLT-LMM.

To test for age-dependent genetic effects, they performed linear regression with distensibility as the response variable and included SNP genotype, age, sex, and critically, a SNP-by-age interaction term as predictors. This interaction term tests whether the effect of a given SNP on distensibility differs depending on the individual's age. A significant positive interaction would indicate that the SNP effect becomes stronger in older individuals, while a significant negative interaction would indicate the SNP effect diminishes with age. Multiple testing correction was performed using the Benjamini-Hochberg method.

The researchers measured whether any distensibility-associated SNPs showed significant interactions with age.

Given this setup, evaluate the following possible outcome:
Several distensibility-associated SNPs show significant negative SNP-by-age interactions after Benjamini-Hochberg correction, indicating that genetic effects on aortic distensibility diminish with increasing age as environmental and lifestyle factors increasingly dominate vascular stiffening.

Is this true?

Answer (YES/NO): NO